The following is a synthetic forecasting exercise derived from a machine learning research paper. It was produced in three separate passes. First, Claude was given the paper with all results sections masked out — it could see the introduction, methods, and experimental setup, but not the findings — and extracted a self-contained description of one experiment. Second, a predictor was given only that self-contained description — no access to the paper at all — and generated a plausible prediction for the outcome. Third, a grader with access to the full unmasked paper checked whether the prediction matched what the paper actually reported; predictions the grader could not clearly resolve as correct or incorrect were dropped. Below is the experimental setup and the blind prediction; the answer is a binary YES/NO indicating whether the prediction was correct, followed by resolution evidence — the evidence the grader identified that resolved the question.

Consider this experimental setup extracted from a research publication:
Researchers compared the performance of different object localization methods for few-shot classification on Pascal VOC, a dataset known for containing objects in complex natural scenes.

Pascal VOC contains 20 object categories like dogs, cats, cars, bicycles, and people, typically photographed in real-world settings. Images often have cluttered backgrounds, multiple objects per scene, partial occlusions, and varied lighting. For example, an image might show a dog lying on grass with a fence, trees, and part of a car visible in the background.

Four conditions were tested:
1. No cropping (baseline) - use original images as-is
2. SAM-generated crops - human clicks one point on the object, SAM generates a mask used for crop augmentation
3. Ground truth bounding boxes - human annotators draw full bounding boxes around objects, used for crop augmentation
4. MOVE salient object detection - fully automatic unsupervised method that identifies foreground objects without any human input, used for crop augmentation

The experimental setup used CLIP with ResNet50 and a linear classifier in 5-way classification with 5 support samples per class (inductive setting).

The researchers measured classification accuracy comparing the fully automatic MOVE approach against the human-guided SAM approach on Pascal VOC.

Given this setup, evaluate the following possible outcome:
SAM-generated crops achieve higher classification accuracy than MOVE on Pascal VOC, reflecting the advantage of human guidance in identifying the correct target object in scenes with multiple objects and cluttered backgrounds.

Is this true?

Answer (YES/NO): YES